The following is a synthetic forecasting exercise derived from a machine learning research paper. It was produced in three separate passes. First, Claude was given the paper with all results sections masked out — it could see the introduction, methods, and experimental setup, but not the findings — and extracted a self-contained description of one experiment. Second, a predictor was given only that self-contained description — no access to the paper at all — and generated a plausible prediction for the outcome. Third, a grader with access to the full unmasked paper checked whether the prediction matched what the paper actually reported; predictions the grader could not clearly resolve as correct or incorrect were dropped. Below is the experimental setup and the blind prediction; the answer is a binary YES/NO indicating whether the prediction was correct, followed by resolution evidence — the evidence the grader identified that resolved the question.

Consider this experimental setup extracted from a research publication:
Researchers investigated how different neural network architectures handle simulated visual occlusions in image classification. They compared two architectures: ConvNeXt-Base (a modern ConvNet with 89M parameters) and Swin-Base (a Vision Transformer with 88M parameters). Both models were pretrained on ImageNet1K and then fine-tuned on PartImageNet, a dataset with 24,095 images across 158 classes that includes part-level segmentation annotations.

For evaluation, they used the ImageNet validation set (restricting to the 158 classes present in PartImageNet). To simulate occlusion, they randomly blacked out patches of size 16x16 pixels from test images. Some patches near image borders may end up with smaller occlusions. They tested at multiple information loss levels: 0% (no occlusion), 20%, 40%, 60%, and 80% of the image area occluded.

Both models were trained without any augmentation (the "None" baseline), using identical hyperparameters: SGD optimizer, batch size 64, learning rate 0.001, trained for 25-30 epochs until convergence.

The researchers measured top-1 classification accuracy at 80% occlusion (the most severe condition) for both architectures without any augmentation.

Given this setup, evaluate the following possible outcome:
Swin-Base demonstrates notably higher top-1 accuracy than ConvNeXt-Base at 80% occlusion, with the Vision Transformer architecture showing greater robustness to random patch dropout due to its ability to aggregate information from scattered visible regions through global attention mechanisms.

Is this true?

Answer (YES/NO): NO